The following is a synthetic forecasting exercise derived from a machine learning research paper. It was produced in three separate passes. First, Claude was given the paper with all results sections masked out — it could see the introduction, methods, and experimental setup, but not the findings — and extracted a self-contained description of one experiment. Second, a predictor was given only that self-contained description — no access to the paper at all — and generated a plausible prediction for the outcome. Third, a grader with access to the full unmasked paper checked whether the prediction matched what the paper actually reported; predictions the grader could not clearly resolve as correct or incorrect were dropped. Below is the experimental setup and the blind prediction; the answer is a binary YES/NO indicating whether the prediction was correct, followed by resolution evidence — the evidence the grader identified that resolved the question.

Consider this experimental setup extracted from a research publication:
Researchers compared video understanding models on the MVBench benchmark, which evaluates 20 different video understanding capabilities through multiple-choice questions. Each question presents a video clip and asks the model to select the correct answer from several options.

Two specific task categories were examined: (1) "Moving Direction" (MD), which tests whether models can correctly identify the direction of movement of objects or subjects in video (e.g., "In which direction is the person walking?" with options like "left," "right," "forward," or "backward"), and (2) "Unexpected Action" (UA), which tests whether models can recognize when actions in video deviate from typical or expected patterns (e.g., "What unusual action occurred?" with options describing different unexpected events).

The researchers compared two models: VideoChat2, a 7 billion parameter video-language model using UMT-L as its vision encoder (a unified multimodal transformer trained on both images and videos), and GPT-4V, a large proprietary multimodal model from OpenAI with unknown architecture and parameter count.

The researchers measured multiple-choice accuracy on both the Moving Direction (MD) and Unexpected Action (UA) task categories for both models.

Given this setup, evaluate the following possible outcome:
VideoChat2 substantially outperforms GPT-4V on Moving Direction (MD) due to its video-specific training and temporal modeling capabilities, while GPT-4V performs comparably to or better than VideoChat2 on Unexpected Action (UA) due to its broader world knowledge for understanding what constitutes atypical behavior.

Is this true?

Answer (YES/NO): YES